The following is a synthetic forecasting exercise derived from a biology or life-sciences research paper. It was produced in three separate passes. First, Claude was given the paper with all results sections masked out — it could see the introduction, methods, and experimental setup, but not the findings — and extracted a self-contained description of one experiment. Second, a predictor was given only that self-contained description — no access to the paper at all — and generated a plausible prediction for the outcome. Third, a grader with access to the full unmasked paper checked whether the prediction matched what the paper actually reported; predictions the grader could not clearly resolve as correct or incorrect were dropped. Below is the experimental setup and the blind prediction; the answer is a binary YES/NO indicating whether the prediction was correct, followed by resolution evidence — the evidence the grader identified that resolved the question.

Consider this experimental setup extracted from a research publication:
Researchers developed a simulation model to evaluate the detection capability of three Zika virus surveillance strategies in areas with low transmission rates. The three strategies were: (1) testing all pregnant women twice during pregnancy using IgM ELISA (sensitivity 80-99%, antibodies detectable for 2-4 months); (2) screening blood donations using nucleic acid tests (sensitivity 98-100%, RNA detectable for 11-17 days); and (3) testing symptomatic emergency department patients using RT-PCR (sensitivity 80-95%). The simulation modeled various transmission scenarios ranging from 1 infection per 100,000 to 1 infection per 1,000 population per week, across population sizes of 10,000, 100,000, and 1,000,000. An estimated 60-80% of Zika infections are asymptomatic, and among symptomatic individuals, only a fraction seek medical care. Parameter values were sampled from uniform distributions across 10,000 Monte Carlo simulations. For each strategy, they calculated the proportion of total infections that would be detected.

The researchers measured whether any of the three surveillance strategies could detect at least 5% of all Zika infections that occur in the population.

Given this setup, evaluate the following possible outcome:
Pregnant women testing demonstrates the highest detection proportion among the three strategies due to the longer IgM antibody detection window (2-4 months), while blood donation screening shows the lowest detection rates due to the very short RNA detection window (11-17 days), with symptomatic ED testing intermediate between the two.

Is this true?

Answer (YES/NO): NO